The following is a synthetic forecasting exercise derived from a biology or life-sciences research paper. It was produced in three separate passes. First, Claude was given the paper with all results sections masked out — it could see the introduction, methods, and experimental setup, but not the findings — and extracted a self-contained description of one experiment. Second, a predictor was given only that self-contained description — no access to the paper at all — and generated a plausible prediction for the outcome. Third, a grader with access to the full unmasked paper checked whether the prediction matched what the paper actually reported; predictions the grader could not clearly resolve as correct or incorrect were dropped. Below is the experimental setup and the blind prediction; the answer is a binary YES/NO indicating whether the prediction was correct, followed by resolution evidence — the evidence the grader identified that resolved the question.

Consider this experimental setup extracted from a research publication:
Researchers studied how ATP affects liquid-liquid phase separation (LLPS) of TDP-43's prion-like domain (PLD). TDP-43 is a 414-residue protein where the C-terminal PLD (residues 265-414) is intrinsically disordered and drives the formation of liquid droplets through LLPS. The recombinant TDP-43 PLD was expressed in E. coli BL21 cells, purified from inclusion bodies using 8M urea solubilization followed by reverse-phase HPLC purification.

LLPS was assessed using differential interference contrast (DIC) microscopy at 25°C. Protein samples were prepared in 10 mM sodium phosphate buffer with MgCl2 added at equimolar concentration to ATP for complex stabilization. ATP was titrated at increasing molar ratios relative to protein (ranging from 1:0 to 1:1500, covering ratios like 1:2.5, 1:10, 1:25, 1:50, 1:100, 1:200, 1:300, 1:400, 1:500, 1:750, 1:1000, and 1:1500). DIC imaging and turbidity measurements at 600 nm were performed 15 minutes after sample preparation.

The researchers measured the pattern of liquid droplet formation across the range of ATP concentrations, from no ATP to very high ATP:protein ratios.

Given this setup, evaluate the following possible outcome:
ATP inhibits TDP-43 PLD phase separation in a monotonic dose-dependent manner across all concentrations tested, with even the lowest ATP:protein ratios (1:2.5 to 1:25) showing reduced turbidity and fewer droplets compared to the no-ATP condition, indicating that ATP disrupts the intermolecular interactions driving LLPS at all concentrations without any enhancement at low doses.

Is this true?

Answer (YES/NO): NO